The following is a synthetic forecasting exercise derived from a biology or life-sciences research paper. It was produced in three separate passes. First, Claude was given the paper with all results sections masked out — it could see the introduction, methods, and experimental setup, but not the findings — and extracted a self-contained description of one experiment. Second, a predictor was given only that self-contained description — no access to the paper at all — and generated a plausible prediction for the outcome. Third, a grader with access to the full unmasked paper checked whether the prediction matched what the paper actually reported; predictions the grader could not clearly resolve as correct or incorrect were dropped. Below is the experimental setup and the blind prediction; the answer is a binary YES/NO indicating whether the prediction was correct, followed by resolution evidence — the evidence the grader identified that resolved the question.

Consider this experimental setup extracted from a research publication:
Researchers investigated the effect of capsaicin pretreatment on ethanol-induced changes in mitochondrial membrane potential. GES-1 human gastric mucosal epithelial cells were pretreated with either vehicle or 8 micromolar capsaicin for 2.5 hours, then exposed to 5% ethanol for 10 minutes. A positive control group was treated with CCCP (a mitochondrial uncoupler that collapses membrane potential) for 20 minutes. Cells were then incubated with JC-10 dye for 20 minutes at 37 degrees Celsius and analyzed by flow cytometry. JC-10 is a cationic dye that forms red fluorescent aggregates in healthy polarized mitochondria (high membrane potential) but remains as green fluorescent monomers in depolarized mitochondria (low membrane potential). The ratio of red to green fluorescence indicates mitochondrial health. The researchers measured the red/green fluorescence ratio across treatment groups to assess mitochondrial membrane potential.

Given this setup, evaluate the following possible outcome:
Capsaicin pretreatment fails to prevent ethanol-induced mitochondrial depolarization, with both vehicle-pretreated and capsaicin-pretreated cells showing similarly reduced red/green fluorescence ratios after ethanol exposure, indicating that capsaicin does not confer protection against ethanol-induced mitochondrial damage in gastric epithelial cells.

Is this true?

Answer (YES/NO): NO